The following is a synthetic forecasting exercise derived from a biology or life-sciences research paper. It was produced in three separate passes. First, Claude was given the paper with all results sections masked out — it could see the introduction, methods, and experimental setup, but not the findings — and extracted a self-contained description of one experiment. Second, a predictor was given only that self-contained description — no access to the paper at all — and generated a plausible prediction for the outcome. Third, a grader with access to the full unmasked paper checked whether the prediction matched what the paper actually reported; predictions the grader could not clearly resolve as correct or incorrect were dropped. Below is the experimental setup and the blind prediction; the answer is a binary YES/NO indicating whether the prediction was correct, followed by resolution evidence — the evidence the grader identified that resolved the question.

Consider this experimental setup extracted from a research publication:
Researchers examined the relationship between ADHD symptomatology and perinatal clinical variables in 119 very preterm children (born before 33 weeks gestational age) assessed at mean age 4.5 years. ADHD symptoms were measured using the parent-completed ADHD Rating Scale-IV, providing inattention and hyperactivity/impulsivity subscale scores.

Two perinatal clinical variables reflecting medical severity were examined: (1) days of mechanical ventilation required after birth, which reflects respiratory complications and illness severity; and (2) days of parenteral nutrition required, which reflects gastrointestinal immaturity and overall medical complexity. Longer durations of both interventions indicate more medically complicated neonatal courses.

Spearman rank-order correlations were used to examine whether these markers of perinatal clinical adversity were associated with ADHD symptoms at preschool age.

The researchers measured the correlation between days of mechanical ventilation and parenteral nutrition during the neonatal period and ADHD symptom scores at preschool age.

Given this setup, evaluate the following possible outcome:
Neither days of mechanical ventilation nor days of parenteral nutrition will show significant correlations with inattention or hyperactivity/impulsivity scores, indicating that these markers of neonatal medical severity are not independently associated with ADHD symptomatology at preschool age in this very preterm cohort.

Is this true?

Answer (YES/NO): NO